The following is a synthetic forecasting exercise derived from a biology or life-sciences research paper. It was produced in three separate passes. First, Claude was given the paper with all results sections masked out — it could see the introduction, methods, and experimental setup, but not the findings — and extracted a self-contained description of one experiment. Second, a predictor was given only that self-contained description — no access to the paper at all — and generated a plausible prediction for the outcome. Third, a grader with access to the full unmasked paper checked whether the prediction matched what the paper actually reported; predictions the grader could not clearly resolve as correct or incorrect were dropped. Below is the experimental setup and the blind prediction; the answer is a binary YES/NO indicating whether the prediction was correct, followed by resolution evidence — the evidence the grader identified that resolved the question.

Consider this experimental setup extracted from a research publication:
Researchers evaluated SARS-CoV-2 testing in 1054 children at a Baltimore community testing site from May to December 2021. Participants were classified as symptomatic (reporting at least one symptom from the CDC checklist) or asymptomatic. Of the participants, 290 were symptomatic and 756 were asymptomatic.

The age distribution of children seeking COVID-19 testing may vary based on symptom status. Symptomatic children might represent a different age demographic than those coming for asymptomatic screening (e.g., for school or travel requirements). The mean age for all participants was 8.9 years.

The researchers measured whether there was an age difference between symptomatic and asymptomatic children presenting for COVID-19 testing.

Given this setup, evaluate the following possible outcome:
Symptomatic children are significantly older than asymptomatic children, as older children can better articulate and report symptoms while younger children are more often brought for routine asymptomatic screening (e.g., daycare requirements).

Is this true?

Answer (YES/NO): NO